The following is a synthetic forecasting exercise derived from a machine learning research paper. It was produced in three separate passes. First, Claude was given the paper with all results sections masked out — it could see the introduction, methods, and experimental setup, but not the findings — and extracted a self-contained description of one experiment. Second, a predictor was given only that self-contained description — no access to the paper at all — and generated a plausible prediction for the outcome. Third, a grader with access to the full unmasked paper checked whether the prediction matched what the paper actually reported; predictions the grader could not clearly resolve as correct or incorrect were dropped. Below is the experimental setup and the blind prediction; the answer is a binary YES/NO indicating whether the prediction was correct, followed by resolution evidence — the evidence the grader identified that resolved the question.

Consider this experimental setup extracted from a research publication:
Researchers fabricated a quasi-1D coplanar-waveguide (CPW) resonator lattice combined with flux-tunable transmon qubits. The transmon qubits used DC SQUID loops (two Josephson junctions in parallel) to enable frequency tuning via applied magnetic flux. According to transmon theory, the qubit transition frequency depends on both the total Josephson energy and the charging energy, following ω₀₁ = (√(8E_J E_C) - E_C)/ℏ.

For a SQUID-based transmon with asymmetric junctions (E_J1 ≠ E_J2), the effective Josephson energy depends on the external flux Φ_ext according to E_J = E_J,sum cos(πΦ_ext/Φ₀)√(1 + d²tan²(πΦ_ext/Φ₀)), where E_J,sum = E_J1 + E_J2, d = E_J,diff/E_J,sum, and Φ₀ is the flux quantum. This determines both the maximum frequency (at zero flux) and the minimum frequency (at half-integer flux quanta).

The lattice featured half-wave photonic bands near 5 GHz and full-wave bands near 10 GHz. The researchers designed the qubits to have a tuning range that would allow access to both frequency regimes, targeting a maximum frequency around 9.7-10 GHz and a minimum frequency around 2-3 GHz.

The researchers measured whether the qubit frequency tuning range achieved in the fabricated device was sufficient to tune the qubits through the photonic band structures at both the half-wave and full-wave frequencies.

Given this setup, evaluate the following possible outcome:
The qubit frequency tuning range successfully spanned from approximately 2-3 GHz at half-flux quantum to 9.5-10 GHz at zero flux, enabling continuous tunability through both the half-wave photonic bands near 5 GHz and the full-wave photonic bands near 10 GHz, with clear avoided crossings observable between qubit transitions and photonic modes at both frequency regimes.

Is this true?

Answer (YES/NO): YES